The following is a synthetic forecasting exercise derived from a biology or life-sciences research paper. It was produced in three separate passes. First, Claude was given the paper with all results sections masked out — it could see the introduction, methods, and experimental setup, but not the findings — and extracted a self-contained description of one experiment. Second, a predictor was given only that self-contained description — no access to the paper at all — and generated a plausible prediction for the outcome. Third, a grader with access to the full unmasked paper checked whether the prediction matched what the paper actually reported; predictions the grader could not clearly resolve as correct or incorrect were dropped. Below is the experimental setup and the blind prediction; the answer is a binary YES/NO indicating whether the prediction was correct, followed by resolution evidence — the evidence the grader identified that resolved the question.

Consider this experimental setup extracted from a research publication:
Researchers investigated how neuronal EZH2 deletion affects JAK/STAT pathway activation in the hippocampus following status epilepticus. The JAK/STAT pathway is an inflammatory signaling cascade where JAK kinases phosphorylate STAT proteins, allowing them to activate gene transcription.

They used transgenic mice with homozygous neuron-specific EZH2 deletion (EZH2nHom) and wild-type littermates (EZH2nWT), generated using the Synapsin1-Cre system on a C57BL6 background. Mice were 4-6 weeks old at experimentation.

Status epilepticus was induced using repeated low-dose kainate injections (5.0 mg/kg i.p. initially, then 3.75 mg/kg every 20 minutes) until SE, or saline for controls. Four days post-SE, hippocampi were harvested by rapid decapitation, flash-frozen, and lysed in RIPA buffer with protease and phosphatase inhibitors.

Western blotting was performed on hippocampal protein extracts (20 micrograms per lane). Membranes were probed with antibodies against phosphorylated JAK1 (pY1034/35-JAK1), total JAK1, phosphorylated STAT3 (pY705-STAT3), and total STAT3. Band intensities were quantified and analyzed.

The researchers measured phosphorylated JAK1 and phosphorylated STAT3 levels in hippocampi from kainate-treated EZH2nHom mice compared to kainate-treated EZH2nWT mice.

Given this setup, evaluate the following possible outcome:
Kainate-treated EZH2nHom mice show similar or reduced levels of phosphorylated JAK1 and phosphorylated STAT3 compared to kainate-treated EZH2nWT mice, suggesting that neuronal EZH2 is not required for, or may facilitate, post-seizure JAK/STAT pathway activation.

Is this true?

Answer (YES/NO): NO